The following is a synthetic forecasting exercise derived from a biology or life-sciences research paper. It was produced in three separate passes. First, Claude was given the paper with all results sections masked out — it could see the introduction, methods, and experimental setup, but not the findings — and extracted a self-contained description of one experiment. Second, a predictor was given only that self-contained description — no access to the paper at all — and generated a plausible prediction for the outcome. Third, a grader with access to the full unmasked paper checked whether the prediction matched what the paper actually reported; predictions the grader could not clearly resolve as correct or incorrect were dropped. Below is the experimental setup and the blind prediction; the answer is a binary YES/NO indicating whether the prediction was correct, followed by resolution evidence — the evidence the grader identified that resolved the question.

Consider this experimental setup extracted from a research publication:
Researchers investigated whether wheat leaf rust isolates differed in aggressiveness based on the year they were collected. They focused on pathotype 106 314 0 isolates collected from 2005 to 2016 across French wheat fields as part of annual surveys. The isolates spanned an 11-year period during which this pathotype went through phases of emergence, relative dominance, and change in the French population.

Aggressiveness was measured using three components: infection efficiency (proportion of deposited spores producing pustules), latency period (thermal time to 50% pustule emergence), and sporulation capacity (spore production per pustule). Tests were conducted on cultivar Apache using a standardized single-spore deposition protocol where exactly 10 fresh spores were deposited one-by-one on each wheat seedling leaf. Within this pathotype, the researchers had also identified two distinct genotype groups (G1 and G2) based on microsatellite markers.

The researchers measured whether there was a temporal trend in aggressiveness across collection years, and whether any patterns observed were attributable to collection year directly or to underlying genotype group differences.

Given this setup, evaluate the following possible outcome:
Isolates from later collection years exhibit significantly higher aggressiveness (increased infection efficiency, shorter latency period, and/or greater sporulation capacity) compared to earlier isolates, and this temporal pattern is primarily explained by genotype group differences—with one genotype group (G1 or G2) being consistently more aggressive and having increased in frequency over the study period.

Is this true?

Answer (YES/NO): NO